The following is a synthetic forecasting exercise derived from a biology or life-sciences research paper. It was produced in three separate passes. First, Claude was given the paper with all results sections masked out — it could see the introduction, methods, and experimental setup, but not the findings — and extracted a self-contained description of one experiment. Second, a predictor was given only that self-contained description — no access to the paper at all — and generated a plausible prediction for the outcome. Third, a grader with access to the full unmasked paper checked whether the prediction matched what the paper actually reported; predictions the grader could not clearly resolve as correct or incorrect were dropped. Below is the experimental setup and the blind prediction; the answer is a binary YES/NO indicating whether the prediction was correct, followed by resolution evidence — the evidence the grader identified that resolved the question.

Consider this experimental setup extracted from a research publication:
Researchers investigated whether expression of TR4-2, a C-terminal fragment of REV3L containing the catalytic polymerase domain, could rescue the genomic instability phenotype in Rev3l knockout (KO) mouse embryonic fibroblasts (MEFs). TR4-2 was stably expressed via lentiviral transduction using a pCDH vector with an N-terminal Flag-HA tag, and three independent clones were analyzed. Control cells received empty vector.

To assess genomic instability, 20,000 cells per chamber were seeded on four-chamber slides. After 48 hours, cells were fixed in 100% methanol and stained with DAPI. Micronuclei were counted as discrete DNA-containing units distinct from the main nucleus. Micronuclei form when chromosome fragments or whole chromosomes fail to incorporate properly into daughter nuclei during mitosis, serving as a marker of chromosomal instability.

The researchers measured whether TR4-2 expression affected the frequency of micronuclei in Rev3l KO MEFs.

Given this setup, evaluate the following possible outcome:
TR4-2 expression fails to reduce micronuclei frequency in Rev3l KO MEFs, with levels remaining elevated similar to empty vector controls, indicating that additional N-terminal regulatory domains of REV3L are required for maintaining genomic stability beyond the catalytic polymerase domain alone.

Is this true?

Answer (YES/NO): NO